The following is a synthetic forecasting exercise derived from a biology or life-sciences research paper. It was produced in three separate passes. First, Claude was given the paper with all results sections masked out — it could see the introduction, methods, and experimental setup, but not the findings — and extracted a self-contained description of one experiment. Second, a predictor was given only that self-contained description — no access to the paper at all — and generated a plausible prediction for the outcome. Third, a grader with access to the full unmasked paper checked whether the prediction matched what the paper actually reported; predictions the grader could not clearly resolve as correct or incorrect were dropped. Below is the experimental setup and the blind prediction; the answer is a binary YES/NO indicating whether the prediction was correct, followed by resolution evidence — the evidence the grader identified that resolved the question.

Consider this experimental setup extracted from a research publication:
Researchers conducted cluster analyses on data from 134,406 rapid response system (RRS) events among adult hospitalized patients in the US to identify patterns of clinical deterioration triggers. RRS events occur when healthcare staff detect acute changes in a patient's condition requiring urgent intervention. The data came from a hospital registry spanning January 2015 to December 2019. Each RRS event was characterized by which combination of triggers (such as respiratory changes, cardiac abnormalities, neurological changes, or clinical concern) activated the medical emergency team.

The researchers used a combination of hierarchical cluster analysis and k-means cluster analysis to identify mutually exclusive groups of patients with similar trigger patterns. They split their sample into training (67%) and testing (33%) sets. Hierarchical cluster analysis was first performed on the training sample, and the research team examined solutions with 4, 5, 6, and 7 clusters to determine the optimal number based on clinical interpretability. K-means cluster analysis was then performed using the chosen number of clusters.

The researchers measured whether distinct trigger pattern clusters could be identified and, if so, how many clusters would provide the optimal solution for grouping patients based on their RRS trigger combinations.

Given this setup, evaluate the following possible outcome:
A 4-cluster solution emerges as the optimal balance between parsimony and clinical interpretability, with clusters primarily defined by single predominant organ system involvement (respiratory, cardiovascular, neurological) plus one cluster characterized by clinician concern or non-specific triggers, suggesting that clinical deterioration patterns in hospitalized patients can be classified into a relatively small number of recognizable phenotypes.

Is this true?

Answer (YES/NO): NO